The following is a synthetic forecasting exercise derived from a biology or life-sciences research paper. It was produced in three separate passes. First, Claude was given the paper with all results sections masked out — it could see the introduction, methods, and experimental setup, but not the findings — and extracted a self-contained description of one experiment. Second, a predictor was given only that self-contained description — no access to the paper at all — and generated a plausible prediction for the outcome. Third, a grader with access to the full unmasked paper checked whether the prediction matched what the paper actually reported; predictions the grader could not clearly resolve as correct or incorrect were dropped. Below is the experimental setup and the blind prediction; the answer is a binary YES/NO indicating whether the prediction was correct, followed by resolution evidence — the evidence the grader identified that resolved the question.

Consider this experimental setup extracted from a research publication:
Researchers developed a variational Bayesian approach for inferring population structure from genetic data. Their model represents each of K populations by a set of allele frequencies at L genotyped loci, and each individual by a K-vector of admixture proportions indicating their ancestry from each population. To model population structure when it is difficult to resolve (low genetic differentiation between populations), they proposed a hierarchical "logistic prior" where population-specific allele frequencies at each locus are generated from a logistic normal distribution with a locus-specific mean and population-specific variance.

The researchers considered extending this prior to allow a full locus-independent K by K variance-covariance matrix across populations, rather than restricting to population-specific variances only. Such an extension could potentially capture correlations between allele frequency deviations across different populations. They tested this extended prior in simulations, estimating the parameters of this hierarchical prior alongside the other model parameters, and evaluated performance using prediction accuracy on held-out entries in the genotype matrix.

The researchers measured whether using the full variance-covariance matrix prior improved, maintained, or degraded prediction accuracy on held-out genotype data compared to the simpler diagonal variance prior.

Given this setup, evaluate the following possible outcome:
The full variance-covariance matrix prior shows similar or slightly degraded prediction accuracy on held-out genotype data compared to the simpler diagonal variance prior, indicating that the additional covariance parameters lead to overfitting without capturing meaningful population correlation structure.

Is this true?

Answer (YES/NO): NO